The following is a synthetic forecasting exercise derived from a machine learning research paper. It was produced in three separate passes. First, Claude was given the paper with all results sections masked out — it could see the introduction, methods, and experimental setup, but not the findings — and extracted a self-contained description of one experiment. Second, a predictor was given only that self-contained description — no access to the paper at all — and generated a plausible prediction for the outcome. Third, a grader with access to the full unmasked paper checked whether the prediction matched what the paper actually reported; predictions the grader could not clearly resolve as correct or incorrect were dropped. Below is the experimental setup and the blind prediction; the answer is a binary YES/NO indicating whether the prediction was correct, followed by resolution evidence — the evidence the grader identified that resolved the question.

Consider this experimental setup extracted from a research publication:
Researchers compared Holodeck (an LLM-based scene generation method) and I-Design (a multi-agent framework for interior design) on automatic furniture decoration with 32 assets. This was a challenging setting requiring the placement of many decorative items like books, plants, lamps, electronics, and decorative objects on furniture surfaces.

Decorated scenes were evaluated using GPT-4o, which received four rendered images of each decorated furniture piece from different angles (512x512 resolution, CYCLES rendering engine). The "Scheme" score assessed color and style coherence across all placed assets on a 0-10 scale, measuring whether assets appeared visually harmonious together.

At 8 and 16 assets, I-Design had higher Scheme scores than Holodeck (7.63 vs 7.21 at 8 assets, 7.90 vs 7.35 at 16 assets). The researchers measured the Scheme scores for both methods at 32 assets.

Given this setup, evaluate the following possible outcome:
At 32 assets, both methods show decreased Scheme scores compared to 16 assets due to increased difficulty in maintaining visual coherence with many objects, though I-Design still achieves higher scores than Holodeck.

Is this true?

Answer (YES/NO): NO